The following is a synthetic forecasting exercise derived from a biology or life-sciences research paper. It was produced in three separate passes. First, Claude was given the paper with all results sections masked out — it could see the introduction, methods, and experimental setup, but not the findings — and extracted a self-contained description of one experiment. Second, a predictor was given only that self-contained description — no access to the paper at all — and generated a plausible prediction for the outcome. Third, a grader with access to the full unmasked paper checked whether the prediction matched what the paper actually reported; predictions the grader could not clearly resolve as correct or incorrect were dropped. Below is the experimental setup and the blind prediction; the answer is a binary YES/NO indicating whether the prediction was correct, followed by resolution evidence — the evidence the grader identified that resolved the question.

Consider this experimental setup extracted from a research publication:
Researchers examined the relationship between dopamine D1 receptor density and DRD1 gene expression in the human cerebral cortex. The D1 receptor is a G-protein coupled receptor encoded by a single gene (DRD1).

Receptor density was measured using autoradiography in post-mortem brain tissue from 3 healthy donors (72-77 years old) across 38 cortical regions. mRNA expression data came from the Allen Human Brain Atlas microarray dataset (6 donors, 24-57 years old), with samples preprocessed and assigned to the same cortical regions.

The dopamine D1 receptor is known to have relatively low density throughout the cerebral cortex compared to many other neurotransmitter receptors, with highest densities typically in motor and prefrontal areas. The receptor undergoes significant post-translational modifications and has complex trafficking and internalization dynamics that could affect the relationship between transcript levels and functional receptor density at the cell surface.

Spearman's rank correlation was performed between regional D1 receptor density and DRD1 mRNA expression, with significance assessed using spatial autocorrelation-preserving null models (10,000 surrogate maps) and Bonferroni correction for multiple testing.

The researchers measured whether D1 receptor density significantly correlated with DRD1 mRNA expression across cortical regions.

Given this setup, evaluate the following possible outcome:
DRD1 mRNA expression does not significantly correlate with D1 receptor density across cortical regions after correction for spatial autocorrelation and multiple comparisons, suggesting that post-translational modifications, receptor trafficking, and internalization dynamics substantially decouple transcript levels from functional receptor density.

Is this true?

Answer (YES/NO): YES